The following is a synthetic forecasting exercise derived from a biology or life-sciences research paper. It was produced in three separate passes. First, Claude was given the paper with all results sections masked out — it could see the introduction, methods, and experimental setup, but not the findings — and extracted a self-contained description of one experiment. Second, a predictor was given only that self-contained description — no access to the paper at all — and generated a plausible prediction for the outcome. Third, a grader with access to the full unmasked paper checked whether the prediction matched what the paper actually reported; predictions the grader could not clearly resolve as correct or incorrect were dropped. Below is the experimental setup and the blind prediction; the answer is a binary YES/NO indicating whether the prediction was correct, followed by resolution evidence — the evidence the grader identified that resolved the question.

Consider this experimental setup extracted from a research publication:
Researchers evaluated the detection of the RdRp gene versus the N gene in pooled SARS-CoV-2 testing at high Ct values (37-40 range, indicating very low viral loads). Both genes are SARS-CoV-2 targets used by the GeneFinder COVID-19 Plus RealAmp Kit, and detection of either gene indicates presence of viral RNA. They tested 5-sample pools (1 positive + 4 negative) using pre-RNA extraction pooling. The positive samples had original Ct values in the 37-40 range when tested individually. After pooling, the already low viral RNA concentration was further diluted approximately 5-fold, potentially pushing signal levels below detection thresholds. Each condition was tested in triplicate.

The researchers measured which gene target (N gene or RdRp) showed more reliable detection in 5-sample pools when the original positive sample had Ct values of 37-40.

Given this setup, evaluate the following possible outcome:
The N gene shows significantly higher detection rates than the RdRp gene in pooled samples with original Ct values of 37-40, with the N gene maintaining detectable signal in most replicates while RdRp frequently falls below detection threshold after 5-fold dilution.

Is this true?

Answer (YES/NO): YES